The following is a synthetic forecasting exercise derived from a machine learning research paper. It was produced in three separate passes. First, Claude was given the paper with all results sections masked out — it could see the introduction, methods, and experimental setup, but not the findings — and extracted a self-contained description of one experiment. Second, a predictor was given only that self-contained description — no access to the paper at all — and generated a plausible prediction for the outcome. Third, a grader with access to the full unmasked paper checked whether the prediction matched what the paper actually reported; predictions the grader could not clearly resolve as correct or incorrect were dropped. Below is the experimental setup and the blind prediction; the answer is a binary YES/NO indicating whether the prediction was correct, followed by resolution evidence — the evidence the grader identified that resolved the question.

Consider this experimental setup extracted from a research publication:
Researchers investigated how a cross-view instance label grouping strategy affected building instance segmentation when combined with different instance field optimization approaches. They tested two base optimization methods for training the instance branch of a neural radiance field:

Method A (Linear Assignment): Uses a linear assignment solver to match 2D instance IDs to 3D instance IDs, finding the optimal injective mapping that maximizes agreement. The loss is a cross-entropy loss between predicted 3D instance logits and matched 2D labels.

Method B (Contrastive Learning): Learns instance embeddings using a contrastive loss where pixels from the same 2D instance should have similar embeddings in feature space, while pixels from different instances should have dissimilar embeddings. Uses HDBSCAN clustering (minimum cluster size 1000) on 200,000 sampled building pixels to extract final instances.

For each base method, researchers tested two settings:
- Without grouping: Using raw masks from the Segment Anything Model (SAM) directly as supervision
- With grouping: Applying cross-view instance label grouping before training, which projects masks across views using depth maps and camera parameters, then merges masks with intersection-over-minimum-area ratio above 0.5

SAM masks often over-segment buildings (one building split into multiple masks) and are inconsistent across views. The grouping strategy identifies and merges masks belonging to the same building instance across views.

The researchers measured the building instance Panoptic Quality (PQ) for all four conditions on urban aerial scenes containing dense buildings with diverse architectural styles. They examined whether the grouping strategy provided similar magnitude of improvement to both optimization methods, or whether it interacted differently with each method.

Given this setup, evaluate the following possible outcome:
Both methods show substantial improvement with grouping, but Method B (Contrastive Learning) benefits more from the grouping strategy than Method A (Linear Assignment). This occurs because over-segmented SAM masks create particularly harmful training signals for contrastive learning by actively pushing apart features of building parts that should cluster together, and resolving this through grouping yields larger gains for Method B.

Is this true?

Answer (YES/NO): NO